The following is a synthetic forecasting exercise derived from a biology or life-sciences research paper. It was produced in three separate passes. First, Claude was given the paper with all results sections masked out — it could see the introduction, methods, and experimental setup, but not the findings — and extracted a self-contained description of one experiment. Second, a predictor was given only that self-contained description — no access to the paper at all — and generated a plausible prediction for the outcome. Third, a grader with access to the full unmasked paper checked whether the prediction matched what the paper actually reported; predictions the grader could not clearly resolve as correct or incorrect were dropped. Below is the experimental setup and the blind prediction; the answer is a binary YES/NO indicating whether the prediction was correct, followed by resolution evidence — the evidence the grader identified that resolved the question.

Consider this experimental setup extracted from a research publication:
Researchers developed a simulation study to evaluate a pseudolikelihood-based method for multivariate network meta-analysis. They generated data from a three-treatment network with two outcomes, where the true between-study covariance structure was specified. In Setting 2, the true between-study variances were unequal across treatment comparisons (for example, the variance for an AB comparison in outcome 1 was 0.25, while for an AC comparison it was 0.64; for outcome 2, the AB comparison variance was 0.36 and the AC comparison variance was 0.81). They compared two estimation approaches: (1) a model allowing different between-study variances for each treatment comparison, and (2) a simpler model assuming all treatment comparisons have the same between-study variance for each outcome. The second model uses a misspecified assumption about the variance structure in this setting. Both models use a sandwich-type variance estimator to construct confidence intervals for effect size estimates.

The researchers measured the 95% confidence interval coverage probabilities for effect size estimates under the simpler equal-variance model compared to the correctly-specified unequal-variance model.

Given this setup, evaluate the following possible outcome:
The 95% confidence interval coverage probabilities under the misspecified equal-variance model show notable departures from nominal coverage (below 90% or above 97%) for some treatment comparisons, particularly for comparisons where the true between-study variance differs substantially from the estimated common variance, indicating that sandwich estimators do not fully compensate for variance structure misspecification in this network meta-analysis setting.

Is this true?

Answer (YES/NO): NO